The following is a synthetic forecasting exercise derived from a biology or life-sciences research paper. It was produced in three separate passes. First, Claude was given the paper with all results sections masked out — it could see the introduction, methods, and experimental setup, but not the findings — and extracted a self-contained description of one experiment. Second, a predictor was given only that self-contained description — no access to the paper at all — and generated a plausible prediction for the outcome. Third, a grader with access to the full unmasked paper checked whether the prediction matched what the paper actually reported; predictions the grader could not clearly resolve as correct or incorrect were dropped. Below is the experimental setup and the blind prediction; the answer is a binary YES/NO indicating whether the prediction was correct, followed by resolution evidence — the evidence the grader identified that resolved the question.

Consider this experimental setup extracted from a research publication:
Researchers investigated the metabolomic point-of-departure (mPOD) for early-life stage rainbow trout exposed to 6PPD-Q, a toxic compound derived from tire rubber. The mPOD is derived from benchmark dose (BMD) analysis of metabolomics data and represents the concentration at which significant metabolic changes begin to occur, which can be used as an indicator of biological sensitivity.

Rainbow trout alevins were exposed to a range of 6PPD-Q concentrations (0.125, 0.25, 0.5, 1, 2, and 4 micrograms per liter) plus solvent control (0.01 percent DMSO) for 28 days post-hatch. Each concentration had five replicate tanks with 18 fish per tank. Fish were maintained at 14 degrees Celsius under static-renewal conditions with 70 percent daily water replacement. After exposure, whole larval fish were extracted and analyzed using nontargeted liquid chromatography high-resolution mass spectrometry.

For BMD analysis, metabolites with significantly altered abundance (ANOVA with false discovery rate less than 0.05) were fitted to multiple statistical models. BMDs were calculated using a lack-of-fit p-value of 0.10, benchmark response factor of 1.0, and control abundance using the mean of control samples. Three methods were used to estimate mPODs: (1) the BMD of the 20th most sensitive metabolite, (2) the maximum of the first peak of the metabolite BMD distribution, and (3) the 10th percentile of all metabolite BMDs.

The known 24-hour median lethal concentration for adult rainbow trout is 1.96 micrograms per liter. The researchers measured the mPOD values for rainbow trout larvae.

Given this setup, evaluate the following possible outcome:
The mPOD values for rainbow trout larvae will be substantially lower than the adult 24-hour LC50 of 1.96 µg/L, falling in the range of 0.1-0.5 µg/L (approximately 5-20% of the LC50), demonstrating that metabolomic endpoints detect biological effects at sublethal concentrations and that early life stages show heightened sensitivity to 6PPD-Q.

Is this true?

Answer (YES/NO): YES